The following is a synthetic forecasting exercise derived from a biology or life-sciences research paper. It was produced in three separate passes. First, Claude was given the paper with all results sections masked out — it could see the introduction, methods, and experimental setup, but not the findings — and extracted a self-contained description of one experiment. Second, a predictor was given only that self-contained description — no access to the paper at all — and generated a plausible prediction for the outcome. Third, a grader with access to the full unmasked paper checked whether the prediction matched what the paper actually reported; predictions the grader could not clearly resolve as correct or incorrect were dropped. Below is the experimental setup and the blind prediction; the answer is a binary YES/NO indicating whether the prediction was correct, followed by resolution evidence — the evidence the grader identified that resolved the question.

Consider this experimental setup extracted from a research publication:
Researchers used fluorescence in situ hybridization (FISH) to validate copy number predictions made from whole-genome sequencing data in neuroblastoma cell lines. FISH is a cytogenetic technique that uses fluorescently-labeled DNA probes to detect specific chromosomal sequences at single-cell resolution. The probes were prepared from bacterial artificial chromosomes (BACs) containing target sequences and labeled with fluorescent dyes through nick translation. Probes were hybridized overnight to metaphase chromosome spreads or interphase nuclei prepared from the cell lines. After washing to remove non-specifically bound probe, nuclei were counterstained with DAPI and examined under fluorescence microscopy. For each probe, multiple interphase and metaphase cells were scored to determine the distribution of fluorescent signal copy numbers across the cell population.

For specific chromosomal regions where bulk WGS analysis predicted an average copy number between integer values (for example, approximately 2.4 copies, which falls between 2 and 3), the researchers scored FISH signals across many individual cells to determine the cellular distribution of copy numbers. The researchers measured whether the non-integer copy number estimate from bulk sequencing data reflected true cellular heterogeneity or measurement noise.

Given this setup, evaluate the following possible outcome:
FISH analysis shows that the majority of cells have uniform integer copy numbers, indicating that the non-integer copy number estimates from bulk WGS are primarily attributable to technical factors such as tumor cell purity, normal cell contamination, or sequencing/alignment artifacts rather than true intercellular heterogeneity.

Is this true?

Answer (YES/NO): NO